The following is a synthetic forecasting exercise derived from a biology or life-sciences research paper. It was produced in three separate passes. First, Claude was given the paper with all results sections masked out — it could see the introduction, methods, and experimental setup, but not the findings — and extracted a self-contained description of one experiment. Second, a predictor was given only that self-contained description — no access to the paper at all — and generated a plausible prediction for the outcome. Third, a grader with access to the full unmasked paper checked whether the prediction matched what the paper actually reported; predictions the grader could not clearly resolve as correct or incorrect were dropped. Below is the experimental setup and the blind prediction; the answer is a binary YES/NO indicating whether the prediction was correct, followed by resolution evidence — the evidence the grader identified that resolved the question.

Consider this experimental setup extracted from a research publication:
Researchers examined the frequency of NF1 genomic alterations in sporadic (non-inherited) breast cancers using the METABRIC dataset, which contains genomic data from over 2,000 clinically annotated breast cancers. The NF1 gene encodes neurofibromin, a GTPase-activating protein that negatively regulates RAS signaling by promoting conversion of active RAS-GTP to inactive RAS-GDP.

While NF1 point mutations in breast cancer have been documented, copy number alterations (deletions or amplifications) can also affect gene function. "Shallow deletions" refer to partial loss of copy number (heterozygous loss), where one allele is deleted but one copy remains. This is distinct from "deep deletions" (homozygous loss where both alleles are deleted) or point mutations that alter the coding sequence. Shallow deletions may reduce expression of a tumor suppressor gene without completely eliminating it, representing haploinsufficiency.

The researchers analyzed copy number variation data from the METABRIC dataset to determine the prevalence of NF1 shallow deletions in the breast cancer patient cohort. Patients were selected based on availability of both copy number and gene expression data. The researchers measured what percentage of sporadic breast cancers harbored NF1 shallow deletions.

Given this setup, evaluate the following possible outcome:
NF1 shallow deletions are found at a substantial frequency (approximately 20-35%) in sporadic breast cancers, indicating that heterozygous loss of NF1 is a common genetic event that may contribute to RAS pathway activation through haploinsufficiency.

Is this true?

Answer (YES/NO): YES